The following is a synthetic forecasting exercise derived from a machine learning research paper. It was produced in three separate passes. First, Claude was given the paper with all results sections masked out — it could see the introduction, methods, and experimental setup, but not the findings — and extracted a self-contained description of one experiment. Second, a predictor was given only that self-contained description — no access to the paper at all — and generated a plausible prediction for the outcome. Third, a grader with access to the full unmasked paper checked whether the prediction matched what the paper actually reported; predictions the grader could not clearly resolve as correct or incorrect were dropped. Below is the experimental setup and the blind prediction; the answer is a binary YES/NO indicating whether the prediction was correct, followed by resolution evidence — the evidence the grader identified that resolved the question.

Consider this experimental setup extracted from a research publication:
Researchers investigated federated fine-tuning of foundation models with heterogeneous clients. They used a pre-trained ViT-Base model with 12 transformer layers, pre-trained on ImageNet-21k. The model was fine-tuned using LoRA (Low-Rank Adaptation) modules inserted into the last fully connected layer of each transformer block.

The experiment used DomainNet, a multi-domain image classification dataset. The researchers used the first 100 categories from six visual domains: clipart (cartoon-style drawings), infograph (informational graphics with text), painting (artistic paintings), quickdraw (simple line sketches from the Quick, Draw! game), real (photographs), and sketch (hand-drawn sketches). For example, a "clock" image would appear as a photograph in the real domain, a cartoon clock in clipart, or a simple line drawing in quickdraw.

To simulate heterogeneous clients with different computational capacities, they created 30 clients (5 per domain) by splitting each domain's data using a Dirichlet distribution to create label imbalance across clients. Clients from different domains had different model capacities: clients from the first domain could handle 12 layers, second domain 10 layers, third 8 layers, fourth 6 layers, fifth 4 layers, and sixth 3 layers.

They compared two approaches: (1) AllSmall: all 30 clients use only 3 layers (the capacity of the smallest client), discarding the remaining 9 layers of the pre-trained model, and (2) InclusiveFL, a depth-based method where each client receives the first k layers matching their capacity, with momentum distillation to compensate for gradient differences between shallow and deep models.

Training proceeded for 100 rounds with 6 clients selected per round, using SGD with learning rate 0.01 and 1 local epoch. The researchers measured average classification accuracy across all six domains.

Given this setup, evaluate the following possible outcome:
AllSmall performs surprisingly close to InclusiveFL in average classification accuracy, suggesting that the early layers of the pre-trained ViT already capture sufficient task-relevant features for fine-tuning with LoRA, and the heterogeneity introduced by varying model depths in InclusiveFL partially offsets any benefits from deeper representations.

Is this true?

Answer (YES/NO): NO